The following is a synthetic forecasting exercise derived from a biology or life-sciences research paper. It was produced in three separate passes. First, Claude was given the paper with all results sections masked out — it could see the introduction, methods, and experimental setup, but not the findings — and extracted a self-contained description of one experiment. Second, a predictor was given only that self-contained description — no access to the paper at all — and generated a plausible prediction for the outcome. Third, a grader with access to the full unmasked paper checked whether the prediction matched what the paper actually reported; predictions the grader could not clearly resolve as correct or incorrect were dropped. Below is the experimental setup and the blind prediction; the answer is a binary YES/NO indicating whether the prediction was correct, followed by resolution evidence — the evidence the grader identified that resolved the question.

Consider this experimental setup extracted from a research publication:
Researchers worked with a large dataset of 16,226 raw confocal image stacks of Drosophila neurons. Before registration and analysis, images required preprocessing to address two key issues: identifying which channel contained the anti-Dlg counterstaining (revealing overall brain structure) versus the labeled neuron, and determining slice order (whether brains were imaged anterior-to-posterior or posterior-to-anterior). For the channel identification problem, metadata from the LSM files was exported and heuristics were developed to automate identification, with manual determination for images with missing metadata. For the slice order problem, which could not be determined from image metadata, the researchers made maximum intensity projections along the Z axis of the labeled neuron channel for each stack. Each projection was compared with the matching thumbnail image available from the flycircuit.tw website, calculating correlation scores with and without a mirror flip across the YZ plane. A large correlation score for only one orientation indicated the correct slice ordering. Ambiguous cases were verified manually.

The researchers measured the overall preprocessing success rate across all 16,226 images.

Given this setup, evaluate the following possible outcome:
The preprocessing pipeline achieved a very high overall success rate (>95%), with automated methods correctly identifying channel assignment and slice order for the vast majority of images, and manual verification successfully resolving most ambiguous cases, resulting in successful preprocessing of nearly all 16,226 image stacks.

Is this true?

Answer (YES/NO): YES